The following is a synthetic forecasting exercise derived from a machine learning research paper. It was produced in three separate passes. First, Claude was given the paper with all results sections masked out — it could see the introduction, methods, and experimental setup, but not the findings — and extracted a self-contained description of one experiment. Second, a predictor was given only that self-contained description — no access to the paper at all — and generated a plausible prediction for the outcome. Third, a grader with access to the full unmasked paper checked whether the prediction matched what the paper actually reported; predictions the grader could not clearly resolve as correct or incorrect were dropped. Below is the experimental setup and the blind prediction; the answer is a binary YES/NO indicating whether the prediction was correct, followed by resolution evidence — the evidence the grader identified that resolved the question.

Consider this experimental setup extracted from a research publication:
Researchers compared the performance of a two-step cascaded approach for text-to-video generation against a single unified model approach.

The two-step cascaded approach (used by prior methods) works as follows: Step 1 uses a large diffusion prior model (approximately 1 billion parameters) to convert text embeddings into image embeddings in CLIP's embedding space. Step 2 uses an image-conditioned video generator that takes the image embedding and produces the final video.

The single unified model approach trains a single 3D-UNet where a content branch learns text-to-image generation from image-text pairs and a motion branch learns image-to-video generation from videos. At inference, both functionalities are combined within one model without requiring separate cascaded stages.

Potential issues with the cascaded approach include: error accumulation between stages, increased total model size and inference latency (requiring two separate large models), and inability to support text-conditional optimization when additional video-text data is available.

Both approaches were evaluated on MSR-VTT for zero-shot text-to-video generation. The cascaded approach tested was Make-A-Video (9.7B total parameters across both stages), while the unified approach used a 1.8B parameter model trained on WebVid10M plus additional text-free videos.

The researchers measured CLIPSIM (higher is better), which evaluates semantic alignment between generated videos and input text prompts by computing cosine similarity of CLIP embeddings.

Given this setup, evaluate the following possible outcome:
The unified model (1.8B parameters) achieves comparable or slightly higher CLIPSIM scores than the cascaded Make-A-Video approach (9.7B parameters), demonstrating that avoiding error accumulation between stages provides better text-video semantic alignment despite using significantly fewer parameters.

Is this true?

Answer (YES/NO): NO